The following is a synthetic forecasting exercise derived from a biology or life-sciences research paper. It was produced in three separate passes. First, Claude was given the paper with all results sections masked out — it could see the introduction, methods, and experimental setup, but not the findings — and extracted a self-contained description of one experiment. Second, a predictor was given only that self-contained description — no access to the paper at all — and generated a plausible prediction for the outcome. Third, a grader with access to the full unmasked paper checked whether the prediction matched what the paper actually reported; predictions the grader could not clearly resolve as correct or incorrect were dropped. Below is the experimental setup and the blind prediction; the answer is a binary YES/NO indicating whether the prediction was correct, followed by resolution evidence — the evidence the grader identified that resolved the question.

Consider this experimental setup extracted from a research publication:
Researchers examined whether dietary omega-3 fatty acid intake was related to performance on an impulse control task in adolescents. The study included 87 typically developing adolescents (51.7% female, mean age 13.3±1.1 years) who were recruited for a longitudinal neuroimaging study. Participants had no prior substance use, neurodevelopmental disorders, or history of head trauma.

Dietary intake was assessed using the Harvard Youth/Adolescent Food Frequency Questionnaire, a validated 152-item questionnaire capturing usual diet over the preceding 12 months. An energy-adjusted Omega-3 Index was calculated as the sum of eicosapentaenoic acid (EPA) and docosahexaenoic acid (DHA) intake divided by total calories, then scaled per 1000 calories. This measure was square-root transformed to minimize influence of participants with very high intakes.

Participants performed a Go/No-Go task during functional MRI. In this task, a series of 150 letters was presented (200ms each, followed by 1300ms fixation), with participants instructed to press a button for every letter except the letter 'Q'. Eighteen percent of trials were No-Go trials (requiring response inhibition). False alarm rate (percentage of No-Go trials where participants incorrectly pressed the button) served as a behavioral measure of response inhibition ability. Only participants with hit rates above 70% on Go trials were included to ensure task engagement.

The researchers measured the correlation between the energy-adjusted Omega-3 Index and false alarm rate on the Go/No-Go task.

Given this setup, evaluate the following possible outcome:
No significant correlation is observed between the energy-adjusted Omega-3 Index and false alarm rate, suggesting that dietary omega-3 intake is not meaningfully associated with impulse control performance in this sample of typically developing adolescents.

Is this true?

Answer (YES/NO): YES